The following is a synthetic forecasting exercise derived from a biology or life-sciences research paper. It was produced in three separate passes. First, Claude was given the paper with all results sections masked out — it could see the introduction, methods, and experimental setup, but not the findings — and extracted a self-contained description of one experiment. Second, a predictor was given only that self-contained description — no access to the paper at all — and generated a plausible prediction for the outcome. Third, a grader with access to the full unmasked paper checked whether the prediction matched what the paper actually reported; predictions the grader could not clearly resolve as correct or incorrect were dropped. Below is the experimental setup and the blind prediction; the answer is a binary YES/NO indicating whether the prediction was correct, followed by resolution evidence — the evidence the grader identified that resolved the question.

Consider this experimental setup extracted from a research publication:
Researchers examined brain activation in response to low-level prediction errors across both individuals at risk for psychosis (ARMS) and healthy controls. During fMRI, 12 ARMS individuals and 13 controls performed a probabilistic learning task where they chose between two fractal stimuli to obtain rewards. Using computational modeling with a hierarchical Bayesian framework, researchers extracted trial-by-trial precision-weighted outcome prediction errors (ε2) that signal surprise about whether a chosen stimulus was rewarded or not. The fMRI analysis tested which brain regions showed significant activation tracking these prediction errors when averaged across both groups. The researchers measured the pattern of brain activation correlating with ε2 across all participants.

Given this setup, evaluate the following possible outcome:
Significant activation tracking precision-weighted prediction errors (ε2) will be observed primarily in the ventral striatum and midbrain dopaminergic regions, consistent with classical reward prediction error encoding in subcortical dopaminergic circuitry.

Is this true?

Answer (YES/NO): NO